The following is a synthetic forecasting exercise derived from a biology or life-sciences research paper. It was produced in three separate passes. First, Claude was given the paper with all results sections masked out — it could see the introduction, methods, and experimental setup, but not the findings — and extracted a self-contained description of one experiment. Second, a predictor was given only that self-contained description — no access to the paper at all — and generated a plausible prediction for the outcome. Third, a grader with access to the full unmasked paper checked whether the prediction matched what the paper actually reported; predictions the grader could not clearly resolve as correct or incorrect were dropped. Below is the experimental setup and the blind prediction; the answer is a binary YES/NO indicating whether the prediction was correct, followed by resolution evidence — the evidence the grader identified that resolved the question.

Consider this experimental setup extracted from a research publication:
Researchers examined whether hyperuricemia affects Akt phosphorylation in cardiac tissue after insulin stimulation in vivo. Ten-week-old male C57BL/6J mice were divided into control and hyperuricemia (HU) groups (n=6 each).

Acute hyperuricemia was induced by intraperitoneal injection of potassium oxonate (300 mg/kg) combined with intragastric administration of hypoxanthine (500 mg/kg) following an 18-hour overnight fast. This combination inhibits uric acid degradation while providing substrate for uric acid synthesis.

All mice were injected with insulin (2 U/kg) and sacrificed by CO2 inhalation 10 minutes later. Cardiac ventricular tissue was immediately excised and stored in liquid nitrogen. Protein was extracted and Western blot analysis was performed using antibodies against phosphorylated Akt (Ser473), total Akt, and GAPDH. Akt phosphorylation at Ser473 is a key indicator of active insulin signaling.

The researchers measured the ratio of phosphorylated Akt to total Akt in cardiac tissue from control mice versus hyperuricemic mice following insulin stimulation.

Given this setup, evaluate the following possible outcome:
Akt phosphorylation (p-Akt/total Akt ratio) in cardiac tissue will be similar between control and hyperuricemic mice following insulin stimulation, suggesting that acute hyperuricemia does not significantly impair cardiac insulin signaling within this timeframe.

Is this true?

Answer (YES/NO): NO